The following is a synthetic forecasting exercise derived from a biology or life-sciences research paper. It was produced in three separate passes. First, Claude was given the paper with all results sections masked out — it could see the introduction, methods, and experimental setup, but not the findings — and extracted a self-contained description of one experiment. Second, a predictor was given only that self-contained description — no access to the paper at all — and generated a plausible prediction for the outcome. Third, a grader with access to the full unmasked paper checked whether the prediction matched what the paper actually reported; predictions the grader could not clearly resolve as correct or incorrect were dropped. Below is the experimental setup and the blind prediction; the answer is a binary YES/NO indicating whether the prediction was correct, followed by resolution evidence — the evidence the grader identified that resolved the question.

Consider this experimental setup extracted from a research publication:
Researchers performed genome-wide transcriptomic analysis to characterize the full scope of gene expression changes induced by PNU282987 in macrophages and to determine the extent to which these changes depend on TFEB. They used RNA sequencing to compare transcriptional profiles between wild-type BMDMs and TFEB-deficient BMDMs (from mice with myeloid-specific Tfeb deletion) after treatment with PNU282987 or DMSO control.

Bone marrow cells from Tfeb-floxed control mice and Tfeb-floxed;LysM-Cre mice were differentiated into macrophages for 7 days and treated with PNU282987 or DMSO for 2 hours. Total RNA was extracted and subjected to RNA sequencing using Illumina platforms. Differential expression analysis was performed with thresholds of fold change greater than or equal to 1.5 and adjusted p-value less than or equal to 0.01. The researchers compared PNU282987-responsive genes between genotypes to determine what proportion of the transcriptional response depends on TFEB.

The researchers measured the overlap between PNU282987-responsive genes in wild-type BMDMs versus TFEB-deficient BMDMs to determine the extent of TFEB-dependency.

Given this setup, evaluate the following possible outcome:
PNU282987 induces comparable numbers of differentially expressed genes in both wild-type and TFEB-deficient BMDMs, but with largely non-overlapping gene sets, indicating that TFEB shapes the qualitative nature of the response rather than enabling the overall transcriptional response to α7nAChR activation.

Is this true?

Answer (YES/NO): NO